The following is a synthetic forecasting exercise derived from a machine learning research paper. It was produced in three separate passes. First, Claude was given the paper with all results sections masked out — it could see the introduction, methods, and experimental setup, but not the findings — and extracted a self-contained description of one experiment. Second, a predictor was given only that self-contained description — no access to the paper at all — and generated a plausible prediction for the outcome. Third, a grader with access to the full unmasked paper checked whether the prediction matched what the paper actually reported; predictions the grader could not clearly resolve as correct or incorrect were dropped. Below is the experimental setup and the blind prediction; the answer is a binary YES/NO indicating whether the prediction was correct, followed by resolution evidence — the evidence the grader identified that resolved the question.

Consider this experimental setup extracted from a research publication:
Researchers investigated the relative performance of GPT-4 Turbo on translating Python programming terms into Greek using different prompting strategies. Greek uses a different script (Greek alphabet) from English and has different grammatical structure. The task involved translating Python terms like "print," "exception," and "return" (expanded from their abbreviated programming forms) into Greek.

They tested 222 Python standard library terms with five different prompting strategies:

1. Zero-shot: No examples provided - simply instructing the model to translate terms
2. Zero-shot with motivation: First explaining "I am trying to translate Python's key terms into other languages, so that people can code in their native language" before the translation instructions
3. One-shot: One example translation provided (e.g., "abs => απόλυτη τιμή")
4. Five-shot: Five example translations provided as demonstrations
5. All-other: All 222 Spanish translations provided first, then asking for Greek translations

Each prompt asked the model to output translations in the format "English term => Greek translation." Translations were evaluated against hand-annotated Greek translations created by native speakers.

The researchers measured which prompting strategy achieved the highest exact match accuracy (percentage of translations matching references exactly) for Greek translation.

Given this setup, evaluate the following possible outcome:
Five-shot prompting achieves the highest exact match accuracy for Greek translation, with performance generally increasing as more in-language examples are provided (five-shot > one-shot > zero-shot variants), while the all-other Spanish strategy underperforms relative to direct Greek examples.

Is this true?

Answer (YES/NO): NO